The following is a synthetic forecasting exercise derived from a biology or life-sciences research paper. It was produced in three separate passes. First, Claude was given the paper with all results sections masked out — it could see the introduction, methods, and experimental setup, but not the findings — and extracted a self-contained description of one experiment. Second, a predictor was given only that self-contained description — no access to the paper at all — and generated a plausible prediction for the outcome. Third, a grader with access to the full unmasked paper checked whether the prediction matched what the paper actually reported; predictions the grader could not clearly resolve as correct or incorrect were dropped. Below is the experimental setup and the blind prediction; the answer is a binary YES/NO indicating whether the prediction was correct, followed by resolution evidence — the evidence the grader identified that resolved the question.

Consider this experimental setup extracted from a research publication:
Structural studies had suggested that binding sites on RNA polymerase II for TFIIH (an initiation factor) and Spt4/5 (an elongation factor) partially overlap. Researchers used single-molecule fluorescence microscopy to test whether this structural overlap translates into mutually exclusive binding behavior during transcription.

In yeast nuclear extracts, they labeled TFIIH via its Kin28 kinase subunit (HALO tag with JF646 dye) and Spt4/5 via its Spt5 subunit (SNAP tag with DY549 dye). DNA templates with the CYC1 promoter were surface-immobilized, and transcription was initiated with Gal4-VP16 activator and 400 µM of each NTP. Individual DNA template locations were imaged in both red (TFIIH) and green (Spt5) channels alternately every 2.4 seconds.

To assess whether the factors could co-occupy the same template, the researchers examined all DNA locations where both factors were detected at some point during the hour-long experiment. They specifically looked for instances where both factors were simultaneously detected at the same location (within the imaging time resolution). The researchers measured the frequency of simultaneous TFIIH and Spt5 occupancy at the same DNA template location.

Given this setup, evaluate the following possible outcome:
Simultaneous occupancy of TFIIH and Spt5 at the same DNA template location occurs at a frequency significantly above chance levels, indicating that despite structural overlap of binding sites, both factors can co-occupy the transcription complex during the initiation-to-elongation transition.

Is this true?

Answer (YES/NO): NO